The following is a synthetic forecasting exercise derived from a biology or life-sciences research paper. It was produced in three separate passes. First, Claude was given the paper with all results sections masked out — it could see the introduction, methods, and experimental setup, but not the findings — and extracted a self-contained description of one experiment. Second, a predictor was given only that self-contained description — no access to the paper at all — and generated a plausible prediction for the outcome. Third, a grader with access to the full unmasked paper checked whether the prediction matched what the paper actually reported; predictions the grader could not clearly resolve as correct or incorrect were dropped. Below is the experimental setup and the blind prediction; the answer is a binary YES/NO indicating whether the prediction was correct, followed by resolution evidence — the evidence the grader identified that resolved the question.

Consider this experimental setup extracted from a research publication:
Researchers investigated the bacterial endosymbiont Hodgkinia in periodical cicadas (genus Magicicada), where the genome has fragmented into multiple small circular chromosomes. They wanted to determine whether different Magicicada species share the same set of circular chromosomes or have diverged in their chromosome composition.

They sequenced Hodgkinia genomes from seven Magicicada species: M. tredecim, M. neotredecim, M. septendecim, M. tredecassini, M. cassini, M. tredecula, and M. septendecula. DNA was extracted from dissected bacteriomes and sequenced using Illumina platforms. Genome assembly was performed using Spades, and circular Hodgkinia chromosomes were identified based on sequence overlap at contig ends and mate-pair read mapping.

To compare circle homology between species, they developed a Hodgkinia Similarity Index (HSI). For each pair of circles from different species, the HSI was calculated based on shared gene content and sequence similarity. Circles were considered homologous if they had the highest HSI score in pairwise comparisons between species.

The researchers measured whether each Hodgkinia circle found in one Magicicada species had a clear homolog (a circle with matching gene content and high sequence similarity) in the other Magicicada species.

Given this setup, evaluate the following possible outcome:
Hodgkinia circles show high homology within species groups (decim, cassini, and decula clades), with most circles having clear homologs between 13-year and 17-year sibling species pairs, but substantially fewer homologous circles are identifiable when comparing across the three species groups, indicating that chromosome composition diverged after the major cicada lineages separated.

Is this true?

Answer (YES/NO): YES